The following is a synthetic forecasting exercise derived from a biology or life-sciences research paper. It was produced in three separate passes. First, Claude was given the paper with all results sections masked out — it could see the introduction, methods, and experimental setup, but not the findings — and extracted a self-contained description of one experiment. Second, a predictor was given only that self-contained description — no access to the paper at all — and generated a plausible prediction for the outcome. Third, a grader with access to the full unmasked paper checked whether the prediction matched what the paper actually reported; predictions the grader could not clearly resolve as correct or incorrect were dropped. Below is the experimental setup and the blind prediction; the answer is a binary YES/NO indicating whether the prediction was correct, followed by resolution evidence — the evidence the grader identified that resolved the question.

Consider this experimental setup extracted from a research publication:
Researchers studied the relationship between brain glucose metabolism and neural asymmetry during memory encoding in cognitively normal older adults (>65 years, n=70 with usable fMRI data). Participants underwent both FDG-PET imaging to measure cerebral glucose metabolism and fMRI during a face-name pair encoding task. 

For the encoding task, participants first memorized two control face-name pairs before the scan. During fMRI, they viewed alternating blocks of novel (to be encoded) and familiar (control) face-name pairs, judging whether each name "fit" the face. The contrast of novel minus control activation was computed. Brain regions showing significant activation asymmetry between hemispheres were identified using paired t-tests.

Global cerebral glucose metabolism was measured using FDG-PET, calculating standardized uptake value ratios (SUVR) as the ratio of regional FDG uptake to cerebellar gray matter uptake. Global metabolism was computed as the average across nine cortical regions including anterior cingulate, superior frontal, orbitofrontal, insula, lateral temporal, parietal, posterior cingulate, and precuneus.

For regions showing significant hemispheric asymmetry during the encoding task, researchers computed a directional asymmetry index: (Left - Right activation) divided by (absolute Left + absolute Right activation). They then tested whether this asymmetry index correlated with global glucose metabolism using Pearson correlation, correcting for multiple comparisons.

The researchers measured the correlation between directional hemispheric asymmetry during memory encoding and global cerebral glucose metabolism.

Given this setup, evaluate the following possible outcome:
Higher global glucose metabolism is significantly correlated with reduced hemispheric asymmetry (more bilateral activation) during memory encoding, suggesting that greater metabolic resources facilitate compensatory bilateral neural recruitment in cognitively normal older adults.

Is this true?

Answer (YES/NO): NO